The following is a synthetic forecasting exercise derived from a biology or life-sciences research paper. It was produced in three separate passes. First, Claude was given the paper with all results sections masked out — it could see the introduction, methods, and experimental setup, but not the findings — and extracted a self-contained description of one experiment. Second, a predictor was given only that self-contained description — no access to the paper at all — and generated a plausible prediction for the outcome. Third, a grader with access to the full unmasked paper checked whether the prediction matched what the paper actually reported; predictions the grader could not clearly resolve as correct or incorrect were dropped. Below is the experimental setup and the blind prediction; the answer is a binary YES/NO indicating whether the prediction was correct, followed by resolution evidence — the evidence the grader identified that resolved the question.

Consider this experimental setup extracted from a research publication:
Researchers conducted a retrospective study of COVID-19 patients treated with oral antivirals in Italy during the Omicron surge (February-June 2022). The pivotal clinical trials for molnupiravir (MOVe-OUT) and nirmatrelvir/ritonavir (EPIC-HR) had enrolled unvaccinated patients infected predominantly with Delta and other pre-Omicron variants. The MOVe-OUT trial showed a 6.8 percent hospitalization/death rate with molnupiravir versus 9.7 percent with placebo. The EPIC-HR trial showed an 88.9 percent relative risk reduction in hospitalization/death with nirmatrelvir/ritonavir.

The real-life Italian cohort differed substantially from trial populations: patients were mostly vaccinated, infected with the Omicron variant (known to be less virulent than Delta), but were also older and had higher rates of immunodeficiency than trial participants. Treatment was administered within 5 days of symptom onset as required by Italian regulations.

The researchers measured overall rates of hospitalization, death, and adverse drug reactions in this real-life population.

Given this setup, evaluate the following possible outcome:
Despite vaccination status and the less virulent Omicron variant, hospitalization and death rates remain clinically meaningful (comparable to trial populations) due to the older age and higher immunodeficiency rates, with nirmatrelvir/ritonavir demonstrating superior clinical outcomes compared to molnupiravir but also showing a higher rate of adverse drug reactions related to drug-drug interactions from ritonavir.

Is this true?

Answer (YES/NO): NO